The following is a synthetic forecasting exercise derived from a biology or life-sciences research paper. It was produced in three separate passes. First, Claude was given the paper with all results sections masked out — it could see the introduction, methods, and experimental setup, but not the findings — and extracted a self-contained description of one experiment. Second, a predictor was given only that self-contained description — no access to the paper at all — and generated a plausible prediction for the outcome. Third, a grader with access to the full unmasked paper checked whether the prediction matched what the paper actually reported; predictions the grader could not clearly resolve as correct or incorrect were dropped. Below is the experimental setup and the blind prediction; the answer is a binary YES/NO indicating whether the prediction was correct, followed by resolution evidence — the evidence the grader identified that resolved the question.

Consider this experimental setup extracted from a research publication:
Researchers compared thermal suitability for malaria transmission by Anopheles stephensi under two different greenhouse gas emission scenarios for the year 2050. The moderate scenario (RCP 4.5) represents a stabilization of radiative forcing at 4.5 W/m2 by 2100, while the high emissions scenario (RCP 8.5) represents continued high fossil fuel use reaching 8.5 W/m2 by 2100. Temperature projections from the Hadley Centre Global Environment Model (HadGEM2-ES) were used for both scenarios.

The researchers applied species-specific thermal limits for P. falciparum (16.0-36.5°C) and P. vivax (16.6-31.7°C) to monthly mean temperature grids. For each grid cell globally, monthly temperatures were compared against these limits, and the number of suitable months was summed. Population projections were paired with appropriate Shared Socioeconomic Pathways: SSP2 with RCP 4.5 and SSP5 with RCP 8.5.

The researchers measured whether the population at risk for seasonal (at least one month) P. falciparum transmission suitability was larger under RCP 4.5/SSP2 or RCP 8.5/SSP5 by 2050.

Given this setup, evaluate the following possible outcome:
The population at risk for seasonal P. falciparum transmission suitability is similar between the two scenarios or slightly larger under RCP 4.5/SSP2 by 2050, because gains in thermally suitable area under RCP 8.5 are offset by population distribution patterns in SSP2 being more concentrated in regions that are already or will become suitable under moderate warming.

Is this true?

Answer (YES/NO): YES